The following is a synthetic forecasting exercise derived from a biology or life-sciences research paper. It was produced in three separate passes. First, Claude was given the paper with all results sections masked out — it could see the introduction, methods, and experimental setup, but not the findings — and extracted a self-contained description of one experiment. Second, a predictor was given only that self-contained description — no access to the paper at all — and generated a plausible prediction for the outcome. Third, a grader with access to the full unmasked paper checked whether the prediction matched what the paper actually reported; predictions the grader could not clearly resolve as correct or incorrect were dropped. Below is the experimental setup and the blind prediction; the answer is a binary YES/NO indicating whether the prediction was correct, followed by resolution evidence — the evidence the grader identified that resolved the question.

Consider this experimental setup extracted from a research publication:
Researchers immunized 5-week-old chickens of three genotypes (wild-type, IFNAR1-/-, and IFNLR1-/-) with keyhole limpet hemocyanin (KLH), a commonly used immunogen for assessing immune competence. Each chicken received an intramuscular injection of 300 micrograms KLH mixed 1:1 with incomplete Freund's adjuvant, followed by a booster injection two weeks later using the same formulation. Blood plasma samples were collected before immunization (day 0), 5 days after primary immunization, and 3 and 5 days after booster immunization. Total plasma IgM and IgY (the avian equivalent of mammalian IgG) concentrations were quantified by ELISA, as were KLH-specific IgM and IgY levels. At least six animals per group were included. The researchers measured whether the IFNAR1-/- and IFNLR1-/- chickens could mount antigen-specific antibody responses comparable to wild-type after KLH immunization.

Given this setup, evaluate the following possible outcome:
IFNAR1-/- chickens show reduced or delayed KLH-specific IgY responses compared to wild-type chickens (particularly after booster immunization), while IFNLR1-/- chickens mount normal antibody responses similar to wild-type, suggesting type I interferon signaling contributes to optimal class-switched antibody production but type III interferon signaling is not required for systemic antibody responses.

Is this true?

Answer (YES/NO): NO